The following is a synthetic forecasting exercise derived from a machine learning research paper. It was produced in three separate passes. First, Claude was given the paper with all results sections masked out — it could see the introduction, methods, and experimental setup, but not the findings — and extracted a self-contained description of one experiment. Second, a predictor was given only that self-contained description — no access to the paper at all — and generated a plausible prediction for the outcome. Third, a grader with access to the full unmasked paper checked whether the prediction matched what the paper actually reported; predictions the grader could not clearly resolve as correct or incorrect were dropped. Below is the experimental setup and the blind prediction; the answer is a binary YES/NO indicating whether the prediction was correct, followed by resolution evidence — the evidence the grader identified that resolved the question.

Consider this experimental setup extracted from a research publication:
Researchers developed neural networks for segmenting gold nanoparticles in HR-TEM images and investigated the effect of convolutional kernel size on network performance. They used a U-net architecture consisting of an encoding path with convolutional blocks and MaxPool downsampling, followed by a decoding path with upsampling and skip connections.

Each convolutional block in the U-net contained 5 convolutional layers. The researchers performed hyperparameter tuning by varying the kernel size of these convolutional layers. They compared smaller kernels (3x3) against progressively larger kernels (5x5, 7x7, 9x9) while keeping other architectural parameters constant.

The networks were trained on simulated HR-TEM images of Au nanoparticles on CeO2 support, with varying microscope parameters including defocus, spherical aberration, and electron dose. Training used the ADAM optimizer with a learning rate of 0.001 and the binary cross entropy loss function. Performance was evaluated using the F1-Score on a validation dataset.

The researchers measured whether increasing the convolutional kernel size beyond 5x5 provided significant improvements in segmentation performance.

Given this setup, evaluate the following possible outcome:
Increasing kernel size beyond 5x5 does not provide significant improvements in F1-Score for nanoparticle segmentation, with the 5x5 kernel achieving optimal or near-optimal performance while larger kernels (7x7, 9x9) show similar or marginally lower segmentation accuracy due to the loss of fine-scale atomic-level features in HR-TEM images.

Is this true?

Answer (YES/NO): YES